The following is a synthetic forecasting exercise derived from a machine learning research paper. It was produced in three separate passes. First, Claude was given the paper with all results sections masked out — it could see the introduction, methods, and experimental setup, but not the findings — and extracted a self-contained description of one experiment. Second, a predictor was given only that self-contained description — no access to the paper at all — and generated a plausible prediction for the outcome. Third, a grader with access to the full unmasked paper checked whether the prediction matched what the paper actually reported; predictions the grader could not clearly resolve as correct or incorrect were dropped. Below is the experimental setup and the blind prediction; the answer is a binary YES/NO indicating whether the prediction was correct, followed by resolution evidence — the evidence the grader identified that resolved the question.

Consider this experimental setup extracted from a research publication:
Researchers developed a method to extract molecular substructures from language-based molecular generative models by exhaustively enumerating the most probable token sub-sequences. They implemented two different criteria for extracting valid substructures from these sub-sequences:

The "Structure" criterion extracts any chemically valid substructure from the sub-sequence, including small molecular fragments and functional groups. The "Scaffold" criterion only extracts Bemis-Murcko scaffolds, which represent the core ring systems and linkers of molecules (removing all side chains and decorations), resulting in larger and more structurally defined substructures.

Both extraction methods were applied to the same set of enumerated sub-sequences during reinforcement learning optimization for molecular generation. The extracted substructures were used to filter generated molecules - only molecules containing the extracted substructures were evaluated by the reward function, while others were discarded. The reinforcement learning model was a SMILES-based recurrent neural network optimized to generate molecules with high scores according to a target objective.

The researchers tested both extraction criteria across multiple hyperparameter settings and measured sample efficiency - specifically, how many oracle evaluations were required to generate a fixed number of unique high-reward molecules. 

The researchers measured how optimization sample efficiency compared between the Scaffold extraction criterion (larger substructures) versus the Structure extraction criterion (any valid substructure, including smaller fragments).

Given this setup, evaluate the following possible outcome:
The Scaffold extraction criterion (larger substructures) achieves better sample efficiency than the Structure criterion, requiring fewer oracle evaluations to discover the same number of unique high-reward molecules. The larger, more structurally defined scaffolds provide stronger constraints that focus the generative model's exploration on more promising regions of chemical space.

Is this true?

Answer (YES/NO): YES